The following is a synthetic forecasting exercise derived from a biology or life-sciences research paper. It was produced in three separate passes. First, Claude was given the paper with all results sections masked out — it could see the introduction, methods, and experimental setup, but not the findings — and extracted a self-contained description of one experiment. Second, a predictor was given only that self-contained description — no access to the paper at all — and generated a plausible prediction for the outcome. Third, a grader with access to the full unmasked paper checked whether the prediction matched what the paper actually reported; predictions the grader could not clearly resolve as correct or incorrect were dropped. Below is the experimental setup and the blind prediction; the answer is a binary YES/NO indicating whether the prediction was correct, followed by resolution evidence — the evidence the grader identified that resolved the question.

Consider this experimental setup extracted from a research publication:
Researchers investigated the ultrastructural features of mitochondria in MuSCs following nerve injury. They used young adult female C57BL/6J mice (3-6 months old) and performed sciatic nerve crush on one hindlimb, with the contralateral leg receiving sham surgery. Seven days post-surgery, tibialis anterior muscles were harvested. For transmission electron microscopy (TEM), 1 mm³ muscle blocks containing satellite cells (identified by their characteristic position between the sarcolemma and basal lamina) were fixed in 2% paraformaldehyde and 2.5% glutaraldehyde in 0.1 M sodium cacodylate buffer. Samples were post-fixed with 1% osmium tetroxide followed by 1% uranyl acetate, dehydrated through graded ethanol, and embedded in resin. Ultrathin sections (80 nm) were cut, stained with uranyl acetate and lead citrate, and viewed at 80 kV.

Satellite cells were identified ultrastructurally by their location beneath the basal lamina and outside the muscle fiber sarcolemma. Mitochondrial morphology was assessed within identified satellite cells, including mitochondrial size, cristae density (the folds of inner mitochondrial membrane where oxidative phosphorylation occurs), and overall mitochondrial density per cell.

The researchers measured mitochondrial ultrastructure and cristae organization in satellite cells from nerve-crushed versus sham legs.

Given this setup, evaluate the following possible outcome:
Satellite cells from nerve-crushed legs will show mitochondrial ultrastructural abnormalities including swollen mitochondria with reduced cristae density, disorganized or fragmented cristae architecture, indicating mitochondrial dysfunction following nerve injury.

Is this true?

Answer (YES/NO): NO